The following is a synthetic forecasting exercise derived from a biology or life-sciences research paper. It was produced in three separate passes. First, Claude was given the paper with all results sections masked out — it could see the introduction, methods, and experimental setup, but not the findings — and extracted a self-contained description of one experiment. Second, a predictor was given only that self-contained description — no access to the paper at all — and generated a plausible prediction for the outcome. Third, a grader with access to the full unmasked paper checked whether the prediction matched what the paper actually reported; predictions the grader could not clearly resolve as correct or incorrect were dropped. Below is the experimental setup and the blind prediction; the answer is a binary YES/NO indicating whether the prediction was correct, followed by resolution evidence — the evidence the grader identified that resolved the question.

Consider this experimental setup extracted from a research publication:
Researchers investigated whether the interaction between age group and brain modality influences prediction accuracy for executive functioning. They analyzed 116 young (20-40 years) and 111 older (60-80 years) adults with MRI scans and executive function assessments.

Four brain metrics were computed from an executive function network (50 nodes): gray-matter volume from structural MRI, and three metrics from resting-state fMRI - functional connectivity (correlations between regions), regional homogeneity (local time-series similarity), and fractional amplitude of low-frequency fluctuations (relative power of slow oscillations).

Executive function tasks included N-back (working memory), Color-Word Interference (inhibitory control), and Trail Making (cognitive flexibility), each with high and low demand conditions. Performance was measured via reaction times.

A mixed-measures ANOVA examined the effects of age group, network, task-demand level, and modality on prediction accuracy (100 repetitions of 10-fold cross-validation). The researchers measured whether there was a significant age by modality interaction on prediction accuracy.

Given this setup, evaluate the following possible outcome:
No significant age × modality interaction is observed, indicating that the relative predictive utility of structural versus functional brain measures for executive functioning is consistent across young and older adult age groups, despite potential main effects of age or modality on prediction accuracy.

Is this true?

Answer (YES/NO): NO